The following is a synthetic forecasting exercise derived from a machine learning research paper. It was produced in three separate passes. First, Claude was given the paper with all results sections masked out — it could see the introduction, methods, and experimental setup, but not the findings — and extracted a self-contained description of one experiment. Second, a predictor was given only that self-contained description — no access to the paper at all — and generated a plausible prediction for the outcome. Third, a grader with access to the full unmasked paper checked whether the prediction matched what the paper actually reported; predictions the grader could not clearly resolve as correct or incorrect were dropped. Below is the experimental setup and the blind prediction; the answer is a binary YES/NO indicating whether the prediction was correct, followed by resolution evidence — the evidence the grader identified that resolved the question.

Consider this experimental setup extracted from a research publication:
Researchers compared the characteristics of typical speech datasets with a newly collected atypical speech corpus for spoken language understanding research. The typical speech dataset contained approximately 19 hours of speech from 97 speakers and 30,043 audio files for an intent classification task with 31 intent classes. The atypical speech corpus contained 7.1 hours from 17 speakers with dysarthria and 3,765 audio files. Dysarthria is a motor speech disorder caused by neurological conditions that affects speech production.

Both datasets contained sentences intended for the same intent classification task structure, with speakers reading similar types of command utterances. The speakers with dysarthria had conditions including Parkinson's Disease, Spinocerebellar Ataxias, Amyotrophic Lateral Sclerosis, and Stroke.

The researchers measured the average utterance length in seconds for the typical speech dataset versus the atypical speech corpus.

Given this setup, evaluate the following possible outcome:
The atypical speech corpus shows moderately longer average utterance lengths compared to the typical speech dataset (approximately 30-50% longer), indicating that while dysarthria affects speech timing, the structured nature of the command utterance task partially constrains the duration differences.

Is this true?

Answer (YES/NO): NO